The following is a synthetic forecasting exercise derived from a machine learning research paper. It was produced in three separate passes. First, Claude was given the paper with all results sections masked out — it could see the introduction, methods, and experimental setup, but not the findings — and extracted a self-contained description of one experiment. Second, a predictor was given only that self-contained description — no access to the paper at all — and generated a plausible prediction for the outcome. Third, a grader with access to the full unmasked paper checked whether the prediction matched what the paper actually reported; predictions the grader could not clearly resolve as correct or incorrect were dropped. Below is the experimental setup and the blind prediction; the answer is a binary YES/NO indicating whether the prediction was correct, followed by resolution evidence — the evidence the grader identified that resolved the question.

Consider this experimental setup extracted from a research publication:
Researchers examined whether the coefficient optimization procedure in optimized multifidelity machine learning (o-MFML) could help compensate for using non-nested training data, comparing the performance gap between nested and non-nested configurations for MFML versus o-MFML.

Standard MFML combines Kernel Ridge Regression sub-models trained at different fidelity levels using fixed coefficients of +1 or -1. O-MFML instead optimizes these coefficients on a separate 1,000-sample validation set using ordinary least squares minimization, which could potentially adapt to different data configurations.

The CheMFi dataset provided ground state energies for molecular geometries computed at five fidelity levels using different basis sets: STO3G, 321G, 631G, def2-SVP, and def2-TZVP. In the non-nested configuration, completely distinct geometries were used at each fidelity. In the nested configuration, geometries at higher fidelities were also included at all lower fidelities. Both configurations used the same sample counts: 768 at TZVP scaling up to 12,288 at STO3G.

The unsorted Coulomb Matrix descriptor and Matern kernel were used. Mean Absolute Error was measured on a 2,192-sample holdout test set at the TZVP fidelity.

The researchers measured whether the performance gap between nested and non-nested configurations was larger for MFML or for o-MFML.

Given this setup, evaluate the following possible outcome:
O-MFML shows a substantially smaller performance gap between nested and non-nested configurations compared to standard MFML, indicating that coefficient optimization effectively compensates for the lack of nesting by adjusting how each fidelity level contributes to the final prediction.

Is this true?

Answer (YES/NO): YES